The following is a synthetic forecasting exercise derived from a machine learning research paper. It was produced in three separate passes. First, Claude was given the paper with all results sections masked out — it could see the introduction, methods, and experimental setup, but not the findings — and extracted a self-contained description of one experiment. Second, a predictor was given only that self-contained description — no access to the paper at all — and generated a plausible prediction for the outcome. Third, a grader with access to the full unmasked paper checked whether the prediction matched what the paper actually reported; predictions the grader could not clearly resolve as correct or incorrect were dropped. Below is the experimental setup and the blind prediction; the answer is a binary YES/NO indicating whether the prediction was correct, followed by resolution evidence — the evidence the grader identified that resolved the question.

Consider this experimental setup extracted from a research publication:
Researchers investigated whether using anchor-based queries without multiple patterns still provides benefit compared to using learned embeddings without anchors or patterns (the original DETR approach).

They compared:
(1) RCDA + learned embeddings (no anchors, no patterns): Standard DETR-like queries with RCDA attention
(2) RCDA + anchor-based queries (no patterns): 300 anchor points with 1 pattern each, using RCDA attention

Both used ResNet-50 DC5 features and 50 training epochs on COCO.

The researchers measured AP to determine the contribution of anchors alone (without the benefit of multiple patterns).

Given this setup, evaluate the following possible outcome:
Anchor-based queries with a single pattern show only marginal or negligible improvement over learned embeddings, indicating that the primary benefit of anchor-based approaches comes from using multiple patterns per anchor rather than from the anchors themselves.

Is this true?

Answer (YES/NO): NO